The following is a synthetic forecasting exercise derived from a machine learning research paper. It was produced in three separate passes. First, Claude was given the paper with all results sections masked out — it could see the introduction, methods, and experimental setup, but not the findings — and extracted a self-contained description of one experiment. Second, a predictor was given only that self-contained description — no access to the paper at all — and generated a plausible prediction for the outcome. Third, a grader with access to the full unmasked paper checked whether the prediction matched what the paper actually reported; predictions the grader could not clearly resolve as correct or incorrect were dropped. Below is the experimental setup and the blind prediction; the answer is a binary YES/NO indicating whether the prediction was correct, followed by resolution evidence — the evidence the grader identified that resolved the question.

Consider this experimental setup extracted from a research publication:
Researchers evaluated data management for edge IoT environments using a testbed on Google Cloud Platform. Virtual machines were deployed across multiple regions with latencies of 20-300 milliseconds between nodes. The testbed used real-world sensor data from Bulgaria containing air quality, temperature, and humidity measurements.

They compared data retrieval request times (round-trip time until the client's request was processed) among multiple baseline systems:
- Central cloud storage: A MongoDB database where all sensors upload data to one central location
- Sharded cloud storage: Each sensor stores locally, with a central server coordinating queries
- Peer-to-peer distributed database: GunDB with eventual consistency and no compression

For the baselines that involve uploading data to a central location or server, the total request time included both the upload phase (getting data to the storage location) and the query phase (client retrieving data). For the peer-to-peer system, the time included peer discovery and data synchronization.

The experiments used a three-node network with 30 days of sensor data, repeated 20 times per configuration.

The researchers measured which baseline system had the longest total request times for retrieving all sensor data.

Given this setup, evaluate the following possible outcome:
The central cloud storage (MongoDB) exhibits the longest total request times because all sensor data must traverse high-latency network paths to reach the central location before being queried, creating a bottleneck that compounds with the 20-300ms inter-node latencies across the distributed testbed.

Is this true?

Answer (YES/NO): NO